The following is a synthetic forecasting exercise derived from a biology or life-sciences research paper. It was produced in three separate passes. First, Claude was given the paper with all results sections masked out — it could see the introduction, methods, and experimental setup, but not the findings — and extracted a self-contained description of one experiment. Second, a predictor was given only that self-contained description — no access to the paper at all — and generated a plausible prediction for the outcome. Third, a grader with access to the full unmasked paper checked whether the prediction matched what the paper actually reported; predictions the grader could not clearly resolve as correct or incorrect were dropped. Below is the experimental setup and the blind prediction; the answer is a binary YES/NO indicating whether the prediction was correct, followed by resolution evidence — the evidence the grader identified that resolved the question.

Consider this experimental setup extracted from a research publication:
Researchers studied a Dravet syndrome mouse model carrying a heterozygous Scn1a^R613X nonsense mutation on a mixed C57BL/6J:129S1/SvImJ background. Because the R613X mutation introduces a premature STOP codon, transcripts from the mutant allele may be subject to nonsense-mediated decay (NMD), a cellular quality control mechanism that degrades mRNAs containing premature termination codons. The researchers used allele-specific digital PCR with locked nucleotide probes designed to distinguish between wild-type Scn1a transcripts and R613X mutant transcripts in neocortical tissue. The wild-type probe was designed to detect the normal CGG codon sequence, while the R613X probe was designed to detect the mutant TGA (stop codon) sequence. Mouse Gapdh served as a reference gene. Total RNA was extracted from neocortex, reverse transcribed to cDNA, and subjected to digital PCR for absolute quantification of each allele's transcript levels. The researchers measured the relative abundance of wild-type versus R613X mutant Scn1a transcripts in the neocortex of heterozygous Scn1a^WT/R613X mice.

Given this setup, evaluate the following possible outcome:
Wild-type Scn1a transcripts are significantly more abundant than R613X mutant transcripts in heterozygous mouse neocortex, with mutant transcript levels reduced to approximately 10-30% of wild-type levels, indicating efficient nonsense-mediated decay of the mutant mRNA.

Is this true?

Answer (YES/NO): NO